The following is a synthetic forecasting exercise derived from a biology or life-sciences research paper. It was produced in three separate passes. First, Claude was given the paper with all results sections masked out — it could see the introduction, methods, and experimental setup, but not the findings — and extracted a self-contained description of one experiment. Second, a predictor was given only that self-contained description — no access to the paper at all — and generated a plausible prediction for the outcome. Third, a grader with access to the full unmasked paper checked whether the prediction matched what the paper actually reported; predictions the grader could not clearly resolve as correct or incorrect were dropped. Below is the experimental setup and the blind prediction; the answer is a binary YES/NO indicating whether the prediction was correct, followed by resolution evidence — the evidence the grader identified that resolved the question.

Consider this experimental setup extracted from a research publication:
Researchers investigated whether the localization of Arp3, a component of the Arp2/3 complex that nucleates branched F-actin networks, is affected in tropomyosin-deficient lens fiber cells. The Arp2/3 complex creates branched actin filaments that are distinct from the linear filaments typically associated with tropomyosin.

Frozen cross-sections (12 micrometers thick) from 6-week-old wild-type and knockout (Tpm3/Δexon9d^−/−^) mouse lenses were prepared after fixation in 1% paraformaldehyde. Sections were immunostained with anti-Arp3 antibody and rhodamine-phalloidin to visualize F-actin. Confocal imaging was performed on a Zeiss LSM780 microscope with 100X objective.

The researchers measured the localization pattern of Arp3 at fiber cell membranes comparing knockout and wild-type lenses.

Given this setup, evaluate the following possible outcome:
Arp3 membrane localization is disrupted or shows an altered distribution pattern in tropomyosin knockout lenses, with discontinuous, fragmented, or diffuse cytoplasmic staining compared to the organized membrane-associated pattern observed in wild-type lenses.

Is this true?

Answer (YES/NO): NO